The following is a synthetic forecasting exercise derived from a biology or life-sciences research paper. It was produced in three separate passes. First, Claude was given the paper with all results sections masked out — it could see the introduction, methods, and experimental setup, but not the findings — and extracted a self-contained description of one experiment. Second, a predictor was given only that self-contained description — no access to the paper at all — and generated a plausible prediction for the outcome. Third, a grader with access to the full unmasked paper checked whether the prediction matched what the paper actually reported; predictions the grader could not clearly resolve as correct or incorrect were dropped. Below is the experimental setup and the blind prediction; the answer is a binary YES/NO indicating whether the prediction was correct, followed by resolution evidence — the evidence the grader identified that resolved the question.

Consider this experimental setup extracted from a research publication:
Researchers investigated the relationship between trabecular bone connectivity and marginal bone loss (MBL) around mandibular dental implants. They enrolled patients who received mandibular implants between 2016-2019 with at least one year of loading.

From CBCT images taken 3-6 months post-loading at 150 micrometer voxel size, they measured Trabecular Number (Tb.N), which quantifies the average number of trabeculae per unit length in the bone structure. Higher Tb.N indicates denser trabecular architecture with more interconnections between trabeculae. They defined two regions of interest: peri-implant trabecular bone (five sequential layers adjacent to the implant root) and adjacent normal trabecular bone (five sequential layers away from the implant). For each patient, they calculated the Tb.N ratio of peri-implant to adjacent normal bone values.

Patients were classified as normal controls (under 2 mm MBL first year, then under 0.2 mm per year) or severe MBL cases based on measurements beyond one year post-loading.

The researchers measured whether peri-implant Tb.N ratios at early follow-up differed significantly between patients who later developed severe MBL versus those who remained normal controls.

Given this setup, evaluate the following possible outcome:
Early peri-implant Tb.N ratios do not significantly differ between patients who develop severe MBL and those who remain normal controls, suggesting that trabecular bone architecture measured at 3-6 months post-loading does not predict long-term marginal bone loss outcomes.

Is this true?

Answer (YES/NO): NO